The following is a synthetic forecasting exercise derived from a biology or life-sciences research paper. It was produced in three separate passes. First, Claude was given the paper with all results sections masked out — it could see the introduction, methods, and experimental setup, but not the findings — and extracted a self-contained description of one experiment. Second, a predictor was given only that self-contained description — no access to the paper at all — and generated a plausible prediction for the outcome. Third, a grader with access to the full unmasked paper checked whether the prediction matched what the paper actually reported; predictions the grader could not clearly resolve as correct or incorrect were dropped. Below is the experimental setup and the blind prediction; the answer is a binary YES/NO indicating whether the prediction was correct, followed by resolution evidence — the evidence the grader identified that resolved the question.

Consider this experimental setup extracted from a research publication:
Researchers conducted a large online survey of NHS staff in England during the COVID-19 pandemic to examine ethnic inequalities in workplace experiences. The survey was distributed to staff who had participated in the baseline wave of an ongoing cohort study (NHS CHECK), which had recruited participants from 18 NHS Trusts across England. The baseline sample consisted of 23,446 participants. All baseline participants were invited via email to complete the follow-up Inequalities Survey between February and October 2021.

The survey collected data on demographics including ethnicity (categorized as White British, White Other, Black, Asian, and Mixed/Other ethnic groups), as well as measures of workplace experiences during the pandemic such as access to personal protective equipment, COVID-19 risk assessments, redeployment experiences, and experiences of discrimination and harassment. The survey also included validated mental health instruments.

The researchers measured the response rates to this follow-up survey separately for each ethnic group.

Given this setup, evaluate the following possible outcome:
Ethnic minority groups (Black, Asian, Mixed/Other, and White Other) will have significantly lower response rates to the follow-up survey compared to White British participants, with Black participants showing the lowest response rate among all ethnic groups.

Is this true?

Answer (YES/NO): NO